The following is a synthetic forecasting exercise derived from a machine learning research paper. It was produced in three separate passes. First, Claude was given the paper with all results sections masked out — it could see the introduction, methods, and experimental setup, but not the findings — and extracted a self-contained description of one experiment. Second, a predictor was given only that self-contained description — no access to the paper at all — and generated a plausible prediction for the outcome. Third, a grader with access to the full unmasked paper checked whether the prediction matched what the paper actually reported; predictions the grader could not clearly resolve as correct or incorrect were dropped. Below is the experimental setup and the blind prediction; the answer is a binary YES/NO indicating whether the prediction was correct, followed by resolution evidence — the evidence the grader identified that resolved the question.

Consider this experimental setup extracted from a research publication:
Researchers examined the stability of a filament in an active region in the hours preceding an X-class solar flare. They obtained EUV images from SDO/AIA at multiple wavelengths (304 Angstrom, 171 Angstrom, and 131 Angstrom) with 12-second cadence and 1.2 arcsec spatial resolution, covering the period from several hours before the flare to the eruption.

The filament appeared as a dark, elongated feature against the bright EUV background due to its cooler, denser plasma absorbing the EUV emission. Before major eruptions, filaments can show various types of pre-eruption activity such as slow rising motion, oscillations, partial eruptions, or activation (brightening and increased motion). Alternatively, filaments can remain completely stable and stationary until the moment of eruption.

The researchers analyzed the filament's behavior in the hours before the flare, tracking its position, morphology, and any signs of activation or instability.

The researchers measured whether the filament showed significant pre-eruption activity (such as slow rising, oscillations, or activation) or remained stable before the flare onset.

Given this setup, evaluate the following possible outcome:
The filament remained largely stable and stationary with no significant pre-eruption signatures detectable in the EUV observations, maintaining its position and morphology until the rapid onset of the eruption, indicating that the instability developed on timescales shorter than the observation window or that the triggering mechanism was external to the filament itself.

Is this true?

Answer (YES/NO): NO